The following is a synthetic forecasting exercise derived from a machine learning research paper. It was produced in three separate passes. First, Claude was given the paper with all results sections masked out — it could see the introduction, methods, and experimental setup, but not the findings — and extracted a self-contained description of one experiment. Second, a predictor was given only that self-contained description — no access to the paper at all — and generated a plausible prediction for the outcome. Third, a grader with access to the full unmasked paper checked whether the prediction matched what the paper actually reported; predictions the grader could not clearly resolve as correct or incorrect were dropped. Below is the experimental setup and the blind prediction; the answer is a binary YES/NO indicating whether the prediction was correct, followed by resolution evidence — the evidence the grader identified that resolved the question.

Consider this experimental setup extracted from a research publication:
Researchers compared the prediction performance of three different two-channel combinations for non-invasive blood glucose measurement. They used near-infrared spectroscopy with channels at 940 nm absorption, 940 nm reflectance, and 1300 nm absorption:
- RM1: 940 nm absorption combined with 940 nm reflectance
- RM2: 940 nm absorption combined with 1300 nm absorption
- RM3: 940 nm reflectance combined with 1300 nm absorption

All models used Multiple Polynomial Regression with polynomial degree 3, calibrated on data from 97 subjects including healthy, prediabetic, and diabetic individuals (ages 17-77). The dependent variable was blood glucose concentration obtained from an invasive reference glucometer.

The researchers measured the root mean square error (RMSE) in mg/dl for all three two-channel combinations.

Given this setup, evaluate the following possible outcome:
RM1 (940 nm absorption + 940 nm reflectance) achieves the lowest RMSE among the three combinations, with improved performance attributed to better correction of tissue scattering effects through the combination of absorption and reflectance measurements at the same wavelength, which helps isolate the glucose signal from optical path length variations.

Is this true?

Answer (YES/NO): NO